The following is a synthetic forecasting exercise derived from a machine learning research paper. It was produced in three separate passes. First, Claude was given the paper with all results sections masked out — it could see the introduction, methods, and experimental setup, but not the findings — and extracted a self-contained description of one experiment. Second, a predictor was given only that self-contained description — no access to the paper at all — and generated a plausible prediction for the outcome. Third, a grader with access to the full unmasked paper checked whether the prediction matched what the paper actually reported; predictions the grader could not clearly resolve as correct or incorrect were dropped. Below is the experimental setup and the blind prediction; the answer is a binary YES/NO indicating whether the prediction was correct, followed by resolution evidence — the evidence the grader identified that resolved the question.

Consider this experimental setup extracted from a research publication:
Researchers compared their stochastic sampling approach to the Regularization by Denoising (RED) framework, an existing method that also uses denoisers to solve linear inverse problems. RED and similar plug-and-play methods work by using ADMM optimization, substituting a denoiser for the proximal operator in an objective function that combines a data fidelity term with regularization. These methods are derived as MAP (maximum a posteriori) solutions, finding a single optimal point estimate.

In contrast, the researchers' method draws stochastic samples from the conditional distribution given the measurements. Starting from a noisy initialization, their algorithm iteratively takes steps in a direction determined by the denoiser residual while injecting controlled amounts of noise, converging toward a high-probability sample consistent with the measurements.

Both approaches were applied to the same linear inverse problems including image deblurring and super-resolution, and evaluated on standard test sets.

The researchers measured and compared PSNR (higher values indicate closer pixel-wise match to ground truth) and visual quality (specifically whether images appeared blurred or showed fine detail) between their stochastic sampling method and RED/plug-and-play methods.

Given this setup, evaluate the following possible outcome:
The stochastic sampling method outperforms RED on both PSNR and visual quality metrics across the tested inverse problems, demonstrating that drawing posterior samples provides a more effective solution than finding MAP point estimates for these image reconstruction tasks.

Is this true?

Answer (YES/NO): NO